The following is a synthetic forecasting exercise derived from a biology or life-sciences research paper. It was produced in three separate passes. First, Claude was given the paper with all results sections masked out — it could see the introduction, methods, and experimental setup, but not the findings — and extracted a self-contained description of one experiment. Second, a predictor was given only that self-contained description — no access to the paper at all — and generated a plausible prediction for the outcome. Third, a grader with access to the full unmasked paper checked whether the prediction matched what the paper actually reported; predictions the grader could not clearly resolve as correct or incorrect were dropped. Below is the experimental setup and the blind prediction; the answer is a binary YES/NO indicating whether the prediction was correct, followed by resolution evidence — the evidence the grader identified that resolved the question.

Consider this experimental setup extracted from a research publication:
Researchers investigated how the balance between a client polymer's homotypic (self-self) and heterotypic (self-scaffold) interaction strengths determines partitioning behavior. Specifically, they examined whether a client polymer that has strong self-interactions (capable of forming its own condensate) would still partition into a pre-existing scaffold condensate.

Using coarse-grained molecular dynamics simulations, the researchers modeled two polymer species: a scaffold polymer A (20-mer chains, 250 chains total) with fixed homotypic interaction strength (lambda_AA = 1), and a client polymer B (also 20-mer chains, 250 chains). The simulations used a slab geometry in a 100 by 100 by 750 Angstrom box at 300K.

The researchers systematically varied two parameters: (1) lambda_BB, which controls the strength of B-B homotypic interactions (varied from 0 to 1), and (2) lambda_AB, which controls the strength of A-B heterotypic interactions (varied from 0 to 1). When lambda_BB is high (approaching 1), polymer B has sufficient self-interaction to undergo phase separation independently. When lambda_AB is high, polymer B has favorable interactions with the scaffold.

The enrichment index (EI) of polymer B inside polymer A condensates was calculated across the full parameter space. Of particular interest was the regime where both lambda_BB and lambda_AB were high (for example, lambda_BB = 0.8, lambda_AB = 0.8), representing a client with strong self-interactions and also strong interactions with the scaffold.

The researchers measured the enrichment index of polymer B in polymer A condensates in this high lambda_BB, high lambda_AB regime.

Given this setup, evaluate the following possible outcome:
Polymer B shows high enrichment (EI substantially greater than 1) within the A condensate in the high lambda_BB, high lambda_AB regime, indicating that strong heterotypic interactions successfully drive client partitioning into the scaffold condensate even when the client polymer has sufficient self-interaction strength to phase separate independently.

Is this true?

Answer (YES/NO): NO